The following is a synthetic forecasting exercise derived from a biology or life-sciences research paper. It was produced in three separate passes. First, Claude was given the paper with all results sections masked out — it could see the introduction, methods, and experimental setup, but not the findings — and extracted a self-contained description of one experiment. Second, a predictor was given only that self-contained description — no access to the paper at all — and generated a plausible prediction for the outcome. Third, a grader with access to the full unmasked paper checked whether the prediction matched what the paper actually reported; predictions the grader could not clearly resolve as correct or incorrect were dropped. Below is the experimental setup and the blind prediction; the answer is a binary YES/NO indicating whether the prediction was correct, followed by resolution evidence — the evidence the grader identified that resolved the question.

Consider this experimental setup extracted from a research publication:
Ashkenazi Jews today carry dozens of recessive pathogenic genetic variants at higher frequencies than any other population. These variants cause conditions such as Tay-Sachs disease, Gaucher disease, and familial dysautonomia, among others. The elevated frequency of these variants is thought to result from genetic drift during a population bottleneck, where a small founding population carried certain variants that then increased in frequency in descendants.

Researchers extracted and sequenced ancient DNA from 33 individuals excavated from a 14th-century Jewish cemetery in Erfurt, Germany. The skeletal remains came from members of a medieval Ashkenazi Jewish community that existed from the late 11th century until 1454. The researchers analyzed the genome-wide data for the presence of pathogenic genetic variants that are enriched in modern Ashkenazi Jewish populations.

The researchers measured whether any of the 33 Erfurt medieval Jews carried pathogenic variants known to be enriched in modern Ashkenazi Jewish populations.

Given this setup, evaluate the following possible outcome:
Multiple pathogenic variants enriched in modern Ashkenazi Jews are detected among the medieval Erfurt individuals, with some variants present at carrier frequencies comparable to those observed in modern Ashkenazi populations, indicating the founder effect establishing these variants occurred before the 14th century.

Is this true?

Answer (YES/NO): NO